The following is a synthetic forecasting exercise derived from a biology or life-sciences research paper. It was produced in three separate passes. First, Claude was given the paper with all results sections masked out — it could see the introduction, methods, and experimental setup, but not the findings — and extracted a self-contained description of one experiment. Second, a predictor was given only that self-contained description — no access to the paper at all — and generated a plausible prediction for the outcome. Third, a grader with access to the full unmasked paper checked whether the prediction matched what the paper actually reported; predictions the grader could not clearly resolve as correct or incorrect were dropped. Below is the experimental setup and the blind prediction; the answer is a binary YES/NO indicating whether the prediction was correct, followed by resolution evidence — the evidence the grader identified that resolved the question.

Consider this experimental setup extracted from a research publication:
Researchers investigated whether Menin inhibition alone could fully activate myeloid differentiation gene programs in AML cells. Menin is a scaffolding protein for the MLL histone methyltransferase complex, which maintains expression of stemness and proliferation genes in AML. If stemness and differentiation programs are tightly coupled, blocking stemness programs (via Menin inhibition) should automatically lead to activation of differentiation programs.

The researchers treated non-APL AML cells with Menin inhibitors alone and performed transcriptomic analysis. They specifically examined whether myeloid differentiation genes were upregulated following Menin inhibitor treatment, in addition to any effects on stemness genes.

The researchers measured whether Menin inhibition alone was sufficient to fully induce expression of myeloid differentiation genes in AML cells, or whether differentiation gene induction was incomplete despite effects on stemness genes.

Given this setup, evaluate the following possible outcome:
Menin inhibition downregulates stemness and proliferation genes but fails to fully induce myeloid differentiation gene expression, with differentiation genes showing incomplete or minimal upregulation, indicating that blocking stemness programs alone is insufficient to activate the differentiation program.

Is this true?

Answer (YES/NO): YES